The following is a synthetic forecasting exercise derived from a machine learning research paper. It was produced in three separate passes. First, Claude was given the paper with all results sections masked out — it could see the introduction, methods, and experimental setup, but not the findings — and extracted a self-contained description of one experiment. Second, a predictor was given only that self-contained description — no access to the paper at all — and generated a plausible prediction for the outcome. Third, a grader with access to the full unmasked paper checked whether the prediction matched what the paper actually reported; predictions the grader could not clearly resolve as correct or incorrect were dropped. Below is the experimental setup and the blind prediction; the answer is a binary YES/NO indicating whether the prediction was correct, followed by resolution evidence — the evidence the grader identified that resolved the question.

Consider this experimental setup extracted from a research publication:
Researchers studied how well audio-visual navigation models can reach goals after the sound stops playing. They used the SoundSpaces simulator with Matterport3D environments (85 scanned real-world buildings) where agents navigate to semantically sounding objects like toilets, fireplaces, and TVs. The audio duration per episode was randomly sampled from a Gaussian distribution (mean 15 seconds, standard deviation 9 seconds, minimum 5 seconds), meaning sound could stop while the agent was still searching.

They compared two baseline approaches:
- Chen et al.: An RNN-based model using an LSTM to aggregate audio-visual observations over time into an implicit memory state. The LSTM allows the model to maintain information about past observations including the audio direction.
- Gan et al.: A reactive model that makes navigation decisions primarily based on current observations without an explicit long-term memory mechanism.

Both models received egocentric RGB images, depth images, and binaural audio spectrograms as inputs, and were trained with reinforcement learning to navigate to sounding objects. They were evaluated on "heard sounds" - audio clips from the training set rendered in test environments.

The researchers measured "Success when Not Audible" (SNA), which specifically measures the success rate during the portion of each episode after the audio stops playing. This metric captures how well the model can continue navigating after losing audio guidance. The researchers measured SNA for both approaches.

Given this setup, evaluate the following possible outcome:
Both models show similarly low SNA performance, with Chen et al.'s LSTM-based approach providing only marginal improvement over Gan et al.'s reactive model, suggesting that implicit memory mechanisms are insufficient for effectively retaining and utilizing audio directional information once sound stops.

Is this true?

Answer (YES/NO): NO